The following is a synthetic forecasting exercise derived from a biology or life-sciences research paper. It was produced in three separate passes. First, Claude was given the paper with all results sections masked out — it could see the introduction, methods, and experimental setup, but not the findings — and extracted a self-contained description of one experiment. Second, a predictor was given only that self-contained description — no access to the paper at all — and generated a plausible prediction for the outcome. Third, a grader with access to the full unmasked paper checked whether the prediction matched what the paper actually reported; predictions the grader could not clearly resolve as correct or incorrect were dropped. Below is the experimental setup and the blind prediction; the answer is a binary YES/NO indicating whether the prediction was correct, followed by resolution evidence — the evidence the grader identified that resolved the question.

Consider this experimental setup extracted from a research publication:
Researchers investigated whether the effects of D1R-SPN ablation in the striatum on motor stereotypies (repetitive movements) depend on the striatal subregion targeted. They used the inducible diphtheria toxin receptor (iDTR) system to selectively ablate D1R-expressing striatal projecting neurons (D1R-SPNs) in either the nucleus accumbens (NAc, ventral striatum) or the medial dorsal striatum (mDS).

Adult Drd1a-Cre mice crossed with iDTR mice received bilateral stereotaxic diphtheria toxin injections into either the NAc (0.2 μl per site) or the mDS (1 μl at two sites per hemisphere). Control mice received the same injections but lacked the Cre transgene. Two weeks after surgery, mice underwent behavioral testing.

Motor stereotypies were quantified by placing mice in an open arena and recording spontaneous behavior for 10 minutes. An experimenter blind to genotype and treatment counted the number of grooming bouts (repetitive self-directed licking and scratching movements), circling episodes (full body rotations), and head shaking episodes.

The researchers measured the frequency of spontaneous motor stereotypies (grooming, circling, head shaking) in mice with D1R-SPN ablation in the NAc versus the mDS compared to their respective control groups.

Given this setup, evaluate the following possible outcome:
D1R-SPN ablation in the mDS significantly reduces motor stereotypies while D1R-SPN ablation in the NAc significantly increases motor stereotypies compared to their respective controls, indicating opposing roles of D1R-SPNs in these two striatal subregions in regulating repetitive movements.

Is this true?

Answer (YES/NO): NO